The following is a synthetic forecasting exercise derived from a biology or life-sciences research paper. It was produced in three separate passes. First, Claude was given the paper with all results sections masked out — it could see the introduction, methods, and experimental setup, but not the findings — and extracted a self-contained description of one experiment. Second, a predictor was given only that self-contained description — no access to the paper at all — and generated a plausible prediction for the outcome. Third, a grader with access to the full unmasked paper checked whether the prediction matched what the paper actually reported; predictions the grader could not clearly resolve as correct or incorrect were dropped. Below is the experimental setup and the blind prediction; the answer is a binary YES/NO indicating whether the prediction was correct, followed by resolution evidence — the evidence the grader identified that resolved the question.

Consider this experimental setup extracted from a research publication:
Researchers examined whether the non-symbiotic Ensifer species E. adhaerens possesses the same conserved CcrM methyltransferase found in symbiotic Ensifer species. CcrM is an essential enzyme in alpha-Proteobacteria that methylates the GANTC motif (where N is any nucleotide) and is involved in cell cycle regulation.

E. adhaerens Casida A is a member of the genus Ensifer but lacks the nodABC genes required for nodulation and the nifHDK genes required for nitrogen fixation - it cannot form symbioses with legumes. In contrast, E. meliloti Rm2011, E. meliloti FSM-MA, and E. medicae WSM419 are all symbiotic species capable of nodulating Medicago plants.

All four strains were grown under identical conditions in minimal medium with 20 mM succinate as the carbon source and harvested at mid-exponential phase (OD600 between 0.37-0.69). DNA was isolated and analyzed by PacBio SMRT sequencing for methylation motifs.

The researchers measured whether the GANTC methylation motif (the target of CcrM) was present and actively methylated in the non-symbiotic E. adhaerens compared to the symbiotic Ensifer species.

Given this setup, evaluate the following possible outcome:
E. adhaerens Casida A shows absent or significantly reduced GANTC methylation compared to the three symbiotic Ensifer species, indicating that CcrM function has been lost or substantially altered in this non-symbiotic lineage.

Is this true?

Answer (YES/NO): NO